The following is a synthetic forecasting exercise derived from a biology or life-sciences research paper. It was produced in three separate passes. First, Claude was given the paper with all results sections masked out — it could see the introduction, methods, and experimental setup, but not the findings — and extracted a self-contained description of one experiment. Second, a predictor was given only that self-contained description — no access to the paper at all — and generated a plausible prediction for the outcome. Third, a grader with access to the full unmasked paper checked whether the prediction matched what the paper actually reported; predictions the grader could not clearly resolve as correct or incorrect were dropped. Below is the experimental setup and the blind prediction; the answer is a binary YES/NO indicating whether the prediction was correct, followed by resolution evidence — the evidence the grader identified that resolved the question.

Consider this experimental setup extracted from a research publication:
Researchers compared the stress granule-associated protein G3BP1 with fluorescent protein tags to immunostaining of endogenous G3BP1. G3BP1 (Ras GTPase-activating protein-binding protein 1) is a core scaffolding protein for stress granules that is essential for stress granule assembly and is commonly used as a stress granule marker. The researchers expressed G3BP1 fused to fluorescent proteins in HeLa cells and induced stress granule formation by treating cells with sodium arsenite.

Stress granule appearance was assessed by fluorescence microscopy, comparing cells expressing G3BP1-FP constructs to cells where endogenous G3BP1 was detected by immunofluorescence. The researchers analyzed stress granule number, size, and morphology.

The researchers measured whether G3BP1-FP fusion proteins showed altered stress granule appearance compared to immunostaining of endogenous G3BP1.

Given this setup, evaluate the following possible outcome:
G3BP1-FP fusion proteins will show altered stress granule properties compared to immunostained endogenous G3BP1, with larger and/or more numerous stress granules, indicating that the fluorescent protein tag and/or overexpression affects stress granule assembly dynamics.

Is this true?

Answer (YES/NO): NO